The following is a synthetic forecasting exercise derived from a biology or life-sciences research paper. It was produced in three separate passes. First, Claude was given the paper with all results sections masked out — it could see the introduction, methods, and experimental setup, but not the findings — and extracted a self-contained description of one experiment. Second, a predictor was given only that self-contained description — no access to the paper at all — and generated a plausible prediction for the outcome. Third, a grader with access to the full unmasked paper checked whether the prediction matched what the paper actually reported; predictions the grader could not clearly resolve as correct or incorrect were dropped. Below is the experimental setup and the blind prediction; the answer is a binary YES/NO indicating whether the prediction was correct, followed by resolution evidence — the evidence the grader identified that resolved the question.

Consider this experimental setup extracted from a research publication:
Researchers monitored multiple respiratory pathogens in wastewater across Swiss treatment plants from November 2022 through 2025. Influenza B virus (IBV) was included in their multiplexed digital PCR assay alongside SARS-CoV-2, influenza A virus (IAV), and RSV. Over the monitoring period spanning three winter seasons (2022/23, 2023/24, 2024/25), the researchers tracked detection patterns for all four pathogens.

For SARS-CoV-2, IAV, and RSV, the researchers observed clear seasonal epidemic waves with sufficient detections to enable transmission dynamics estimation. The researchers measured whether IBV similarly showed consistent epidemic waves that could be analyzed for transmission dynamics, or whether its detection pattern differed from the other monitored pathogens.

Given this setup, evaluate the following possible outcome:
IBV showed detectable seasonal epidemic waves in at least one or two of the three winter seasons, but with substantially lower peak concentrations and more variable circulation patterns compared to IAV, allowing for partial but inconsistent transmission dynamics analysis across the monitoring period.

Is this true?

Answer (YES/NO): NO